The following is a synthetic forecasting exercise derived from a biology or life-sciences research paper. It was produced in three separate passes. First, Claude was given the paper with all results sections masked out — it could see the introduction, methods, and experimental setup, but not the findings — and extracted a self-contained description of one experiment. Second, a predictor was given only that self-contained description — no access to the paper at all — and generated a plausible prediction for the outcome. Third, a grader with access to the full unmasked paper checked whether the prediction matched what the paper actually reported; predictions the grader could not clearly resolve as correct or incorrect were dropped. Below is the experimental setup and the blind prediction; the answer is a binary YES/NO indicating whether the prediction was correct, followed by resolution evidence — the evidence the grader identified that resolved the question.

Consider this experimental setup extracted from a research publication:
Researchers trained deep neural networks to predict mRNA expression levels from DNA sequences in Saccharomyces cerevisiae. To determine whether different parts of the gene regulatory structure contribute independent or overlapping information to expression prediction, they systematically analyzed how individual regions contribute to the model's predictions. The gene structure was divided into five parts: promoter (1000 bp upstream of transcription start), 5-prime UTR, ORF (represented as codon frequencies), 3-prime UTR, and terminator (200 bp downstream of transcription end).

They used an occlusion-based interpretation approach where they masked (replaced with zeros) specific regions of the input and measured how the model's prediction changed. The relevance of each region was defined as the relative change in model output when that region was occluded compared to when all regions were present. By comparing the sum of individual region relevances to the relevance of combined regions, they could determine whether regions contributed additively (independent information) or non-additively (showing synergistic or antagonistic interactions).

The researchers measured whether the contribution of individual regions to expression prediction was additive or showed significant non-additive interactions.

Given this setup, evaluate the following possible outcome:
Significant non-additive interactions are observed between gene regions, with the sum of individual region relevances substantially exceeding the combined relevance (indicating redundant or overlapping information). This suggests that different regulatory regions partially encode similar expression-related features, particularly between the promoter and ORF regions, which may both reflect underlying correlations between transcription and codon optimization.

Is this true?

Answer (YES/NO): NO